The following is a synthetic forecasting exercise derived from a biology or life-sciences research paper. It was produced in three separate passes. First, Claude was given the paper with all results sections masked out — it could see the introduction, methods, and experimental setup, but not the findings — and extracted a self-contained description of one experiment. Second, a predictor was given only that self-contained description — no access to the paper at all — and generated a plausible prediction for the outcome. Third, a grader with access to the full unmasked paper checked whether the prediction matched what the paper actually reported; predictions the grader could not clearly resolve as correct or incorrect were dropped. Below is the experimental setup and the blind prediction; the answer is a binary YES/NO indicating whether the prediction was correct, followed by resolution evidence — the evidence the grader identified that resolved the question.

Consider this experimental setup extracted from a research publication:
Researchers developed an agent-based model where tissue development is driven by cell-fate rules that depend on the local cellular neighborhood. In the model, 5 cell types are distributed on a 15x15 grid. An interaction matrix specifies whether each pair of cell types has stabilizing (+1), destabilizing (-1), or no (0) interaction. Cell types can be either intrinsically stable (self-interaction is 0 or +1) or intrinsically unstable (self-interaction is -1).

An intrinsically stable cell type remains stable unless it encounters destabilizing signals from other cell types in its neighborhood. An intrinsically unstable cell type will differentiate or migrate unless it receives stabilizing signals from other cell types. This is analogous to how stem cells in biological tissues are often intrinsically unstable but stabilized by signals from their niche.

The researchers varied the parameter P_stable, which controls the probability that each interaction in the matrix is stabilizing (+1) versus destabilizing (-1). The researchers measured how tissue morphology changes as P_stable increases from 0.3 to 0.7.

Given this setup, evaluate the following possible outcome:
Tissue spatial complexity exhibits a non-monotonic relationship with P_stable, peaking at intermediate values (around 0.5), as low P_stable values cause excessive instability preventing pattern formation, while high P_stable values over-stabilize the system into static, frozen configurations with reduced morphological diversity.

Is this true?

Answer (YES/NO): YES